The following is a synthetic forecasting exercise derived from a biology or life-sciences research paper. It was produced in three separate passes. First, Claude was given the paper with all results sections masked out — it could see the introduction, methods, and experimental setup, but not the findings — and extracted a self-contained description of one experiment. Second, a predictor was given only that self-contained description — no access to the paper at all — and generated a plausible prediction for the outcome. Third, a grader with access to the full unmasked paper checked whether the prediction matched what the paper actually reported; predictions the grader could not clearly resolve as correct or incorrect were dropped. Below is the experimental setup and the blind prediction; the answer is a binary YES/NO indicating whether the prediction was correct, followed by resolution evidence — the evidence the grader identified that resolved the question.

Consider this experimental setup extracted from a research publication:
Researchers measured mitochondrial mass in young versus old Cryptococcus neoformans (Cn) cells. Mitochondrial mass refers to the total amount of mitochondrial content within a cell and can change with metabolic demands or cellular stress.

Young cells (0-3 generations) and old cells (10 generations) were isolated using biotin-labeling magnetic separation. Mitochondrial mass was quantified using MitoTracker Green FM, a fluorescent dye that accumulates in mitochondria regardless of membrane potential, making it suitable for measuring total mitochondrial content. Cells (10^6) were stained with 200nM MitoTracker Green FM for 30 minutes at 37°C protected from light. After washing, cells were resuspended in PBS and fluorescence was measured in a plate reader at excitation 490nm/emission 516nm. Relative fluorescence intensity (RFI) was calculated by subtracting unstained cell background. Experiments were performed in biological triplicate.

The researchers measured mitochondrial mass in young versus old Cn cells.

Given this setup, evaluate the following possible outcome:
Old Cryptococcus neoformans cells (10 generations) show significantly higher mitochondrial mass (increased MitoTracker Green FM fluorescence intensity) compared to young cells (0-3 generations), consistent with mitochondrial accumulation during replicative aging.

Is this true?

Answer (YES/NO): YES